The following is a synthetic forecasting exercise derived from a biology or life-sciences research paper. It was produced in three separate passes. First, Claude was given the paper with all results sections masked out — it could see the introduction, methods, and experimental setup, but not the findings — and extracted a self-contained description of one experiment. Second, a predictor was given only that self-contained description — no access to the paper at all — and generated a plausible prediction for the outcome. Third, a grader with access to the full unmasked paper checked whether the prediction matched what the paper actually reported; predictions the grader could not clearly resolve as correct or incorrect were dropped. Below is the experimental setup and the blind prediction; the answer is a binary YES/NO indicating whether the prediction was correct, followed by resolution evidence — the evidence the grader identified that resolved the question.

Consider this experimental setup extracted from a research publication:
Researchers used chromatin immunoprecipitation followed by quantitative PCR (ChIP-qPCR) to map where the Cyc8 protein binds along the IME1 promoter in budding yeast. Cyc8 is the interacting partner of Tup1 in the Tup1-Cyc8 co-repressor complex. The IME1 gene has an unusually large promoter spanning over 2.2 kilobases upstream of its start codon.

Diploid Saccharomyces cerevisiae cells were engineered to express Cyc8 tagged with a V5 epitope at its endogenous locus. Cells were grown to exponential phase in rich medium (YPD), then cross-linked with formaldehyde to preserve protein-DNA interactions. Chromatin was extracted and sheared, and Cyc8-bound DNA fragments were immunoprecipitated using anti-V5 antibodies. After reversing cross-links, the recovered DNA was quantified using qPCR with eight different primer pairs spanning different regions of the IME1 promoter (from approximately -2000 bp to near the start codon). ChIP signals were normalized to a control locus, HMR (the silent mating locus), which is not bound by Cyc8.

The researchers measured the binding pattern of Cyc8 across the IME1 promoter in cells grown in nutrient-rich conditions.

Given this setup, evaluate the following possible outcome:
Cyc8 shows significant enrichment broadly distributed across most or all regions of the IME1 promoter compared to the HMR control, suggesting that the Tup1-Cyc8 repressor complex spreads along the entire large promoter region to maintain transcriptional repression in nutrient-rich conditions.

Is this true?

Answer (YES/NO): NO